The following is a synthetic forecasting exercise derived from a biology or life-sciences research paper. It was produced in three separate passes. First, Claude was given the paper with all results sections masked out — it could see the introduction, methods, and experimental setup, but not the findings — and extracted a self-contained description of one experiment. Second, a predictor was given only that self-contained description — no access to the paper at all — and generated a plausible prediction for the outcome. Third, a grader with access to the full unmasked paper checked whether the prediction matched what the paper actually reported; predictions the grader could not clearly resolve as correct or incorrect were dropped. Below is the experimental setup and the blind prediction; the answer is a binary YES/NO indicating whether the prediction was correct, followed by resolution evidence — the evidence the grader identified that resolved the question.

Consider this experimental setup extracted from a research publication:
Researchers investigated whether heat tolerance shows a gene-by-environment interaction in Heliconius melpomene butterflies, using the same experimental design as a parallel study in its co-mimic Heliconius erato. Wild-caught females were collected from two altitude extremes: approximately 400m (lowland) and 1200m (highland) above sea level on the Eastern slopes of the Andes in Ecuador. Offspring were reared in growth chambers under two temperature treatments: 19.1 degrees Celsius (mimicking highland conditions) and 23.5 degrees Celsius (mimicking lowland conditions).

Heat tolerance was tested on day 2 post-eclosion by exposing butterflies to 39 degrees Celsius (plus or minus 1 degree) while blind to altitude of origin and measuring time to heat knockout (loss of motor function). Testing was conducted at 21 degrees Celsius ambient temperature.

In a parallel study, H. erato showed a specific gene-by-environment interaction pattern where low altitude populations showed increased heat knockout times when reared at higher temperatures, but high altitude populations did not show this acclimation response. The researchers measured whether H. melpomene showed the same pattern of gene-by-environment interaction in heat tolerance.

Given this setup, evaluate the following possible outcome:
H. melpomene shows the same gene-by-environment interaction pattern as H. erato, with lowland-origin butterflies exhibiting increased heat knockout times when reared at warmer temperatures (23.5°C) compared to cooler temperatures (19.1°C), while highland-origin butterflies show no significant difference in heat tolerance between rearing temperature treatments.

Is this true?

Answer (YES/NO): NO